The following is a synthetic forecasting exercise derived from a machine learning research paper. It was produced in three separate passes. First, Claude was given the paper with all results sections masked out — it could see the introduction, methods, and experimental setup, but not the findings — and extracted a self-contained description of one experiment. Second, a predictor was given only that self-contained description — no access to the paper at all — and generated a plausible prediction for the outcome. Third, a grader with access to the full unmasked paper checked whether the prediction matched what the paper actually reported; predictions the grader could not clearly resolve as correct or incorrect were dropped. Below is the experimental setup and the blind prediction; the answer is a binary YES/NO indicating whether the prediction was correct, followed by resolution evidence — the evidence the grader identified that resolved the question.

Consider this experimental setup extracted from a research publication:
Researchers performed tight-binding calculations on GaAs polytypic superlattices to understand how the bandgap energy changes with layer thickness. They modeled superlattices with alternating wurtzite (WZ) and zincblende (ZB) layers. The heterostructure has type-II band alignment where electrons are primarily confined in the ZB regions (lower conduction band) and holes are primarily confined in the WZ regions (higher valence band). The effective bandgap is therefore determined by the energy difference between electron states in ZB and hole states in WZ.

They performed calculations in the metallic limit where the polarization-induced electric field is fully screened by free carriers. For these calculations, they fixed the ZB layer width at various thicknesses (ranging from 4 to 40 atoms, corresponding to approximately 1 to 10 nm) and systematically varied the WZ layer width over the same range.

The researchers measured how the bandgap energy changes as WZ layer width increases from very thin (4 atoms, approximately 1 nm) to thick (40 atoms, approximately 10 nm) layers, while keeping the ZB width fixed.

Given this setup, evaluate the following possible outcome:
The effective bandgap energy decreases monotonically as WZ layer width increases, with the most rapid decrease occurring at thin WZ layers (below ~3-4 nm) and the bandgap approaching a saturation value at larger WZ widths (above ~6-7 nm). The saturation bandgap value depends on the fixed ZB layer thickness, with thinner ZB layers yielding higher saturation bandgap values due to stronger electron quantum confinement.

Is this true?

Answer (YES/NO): NO